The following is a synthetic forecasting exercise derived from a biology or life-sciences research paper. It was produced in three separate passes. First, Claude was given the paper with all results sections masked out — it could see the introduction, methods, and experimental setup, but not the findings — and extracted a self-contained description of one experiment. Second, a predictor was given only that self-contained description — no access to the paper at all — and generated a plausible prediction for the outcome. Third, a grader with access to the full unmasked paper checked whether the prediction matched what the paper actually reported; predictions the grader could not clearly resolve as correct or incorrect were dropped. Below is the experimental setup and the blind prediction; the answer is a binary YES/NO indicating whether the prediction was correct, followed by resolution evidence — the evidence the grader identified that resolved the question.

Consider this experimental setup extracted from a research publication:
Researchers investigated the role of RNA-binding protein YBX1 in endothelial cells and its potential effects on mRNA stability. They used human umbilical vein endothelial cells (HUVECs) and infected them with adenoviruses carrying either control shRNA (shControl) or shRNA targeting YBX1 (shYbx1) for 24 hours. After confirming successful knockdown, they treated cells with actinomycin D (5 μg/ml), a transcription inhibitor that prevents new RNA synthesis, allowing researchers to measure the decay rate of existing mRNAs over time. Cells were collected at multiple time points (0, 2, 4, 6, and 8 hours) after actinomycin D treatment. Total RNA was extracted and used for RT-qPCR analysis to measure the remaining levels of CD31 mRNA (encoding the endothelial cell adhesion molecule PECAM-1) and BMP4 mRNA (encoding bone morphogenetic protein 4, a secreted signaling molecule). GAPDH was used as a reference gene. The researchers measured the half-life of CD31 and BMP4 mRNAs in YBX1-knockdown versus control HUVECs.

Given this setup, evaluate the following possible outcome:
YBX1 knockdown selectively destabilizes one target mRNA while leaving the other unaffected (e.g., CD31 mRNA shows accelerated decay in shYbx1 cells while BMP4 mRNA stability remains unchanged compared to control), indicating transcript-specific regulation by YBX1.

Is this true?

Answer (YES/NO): NO